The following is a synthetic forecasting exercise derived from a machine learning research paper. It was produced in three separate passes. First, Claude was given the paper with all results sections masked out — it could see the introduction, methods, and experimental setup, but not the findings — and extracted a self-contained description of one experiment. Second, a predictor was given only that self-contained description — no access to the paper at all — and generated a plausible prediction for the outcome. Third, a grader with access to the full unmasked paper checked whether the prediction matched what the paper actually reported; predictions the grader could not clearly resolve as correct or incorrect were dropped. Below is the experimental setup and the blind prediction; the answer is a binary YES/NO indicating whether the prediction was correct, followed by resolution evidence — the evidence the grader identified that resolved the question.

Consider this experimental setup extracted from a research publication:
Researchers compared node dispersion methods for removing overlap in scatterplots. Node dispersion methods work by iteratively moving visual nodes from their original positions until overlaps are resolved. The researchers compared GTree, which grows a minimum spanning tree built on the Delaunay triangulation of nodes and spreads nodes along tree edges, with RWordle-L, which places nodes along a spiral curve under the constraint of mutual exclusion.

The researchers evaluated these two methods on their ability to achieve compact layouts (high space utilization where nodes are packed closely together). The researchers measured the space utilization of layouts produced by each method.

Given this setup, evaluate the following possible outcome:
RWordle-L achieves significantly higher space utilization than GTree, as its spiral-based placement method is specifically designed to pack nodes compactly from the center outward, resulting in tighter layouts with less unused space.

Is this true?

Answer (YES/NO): YES